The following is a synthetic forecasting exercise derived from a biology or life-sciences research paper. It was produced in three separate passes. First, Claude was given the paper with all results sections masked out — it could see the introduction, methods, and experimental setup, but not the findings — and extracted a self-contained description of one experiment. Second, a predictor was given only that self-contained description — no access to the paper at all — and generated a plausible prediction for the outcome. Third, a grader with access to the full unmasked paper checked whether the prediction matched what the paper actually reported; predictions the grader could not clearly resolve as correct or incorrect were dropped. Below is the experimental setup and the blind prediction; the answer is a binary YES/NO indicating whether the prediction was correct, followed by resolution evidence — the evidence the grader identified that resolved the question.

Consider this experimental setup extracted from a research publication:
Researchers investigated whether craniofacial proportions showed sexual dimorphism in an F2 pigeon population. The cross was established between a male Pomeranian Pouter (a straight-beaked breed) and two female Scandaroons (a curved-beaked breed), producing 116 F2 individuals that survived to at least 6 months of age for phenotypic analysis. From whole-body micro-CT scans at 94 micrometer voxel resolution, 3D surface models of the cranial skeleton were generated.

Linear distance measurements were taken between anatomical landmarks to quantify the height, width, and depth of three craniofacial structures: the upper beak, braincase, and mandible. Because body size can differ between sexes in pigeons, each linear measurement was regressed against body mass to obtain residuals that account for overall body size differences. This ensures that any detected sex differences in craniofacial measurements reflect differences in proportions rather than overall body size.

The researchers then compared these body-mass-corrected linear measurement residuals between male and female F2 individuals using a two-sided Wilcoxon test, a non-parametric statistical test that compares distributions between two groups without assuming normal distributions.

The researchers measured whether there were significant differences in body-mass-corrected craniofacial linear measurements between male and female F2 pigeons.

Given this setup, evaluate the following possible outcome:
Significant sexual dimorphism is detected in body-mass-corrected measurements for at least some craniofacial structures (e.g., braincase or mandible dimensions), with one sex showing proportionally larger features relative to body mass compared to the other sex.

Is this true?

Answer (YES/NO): YES